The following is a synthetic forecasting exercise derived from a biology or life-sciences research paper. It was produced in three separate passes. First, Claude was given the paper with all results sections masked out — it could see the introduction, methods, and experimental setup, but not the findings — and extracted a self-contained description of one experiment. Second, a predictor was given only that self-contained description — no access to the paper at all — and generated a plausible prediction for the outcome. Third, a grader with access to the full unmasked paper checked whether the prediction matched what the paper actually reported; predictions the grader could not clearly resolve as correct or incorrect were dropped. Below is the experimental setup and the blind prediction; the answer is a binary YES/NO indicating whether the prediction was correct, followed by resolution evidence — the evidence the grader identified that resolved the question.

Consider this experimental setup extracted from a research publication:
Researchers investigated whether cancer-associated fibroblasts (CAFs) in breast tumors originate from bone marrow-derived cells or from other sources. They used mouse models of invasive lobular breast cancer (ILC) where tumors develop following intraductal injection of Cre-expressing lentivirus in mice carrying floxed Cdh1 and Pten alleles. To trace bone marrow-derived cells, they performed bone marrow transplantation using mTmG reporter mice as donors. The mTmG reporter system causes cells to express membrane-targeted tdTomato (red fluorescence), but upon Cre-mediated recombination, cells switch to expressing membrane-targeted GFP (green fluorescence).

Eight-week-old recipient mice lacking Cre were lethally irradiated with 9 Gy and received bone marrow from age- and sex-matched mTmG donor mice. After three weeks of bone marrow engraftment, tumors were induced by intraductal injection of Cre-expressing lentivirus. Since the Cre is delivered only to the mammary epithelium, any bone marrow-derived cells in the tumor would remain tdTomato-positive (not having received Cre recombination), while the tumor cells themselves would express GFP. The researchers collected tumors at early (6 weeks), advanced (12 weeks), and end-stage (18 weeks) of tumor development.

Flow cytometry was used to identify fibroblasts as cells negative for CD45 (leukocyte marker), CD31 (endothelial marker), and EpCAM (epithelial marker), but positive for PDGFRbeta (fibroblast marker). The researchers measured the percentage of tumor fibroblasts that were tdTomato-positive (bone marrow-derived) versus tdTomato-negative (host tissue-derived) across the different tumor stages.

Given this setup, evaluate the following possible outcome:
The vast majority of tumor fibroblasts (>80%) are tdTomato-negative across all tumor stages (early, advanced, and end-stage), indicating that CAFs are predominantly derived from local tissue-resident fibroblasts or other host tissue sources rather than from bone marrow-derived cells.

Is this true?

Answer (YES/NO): YES